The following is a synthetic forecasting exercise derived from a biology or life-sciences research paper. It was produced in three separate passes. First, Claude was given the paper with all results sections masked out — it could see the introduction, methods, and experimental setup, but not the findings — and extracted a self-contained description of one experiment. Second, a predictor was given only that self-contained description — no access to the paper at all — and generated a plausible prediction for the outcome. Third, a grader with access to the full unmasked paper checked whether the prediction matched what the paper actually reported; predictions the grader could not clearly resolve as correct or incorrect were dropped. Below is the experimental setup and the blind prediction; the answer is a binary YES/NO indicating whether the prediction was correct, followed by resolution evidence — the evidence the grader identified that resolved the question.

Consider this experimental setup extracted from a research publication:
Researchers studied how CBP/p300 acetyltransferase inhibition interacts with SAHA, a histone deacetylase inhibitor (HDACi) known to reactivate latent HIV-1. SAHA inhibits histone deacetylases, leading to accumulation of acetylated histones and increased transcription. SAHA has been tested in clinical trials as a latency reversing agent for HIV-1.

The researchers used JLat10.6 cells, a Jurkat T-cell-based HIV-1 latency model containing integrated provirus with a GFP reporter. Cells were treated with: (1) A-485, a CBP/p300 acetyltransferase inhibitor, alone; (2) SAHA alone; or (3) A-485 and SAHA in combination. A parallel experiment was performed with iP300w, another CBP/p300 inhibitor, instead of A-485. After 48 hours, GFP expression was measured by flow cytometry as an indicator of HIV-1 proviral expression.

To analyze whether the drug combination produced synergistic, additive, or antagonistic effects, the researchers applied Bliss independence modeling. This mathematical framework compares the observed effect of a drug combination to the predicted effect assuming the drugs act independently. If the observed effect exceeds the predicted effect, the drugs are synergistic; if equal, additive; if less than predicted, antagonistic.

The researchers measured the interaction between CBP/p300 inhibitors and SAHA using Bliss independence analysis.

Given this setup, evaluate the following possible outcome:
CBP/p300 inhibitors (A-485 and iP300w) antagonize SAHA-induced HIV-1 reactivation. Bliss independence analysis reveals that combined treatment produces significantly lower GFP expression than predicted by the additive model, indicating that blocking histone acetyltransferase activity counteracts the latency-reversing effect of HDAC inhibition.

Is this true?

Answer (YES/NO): YES